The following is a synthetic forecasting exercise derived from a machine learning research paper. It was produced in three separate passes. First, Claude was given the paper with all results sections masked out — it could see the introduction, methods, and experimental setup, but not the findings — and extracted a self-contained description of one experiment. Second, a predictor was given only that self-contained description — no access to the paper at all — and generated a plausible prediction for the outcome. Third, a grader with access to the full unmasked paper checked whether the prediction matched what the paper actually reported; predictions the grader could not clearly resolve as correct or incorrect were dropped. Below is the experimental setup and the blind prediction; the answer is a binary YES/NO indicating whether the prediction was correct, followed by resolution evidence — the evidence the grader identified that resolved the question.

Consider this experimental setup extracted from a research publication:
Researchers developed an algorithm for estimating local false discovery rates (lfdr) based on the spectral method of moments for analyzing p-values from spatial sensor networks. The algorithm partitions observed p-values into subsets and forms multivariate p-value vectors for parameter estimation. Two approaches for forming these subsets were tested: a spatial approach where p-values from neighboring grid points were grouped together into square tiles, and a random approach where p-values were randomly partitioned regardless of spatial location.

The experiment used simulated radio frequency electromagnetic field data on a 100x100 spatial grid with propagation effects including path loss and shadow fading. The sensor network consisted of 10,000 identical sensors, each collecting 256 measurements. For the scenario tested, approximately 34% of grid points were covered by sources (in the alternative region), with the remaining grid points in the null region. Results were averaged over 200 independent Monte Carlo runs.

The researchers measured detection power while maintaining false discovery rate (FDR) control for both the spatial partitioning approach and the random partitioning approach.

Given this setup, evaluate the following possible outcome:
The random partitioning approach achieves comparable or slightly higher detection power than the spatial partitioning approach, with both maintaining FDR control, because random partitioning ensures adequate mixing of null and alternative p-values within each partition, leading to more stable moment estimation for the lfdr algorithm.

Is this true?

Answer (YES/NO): YES